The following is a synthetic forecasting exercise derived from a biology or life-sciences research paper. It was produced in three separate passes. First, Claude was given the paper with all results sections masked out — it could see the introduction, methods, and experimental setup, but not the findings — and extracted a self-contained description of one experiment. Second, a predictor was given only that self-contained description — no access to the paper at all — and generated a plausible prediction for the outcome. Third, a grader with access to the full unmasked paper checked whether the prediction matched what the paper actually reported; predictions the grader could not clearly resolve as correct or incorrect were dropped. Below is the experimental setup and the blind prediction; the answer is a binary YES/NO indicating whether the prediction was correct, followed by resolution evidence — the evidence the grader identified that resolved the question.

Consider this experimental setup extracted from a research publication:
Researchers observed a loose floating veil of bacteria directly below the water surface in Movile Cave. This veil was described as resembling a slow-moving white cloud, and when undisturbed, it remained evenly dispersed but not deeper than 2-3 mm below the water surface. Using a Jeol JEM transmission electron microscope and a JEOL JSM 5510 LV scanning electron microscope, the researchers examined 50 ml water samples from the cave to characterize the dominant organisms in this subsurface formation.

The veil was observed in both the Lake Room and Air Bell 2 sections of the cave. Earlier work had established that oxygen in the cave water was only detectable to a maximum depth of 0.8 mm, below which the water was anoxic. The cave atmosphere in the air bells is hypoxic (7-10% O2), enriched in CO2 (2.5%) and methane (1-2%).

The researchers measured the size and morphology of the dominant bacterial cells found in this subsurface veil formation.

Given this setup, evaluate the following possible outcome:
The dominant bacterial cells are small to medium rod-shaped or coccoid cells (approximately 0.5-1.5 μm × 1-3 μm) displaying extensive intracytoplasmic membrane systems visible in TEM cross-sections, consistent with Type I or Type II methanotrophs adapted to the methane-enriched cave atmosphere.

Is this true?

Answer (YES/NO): NO